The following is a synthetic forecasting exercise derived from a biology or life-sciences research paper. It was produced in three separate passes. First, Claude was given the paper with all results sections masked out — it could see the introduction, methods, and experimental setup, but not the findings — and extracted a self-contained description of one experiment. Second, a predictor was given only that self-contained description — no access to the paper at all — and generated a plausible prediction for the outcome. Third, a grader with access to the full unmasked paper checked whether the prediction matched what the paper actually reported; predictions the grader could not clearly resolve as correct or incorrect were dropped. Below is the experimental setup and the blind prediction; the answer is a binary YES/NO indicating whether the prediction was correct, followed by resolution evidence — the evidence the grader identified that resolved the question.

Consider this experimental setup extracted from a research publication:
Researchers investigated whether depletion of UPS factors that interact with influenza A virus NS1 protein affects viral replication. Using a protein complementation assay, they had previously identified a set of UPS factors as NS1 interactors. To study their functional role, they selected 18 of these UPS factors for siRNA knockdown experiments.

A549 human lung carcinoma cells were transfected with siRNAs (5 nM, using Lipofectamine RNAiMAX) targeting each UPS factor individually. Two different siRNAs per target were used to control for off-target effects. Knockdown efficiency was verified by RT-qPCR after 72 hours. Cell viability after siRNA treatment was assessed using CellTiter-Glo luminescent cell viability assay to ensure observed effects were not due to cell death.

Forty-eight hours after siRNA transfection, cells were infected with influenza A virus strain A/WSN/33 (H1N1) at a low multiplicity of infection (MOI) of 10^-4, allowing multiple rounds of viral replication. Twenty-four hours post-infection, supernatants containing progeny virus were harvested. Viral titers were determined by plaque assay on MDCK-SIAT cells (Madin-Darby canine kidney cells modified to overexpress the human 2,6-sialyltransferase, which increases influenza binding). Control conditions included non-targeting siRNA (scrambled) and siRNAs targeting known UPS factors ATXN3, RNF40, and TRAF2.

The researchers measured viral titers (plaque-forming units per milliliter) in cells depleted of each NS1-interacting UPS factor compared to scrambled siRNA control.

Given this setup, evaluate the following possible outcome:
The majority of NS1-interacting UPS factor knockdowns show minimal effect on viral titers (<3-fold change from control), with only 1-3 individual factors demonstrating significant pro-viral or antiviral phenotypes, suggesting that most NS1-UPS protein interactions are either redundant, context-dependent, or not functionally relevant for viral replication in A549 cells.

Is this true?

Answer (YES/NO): NO